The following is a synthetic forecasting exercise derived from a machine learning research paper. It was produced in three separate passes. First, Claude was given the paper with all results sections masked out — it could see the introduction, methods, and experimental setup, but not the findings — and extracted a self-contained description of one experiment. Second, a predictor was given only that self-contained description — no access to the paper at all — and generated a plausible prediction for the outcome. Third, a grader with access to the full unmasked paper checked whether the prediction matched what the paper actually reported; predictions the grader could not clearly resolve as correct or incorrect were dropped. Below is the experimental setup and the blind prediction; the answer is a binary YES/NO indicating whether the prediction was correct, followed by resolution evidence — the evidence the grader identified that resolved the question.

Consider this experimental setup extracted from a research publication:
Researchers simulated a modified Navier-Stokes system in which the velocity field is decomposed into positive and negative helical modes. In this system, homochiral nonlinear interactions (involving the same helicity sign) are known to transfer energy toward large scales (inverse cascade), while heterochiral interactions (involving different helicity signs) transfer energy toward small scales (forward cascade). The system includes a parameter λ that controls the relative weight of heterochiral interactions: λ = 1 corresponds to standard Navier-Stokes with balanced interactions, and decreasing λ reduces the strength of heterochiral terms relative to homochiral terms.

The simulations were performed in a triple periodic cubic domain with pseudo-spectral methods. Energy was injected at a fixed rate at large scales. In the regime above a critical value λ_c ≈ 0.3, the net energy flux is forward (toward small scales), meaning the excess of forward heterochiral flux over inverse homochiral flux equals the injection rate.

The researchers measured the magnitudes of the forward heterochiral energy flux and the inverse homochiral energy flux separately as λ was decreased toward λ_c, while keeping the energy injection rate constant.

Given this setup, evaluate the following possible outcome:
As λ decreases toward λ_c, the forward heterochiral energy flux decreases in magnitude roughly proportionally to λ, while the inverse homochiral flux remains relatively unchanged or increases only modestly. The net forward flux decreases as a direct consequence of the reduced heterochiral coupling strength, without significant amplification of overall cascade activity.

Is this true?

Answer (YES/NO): NO